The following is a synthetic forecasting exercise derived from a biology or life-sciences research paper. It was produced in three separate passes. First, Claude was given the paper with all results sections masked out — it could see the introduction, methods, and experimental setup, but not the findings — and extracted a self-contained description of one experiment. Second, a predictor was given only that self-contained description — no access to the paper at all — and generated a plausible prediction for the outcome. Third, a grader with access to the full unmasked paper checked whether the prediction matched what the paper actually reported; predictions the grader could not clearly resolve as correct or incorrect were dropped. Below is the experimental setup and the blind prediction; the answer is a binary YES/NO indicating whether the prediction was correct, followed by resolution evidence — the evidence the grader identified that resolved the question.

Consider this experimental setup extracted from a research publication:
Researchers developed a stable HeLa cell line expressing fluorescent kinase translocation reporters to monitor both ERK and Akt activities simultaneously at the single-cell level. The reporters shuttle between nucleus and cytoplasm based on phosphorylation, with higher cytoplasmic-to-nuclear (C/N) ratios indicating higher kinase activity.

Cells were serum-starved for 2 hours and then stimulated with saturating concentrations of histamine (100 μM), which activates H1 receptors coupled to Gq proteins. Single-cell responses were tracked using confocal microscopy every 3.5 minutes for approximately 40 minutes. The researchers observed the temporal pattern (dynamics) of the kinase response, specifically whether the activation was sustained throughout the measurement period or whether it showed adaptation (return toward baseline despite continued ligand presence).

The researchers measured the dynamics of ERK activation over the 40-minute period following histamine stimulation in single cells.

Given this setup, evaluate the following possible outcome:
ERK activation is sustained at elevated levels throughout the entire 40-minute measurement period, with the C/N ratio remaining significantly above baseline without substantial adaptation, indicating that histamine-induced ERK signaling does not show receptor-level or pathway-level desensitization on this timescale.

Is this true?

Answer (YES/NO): NO